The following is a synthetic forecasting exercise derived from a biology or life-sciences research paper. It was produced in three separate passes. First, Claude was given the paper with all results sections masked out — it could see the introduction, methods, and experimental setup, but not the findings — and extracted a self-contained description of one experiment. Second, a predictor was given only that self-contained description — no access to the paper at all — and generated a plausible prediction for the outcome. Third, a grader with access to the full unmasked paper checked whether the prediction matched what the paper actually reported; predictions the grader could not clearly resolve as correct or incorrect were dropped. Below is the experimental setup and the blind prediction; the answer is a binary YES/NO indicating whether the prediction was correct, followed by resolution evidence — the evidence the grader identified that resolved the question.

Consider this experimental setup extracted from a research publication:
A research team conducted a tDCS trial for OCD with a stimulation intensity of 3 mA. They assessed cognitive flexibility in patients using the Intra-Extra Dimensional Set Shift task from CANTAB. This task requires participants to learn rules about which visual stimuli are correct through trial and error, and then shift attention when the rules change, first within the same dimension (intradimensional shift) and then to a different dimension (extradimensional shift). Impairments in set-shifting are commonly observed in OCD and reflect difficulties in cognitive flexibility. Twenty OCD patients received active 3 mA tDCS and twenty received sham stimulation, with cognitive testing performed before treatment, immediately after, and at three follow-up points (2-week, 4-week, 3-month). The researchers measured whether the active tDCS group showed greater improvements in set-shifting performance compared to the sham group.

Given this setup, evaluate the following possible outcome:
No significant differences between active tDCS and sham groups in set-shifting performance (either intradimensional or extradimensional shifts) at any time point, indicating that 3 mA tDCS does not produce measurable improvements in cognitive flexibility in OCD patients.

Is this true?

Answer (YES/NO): YES